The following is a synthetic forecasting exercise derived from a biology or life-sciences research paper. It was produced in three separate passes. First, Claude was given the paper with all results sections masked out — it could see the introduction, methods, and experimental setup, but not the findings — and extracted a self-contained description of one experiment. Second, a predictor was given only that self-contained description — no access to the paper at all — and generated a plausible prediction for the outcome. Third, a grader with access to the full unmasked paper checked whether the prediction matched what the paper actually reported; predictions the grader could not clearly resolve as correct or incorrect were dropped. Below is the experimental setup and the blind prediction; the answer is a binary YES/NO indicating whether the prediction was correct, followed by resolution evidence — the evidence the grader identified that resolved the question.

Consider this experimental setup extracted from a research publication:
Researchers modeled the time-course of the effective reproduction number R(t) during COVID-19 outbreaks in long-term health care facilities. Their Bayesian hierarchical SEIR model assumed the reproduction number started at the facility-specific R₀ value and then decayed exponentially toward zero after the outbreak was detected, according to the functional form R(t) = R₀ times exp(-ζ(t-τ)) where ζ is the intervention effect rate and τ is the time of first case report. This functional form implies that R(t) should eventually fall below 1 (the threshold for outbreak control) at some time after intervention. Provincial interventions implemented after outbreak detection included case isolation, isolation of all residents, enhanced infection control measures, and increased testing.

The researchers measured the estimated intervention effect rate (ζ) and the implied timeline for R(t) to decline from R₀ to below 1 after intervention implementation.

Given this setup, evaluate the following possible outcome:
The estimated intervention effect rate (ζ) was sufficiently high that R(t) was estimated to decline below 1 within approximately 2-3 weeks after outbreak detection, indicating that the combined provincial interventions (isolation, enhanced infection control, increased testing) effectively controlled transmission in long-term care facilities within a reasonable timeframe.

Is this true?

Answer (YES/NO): NO